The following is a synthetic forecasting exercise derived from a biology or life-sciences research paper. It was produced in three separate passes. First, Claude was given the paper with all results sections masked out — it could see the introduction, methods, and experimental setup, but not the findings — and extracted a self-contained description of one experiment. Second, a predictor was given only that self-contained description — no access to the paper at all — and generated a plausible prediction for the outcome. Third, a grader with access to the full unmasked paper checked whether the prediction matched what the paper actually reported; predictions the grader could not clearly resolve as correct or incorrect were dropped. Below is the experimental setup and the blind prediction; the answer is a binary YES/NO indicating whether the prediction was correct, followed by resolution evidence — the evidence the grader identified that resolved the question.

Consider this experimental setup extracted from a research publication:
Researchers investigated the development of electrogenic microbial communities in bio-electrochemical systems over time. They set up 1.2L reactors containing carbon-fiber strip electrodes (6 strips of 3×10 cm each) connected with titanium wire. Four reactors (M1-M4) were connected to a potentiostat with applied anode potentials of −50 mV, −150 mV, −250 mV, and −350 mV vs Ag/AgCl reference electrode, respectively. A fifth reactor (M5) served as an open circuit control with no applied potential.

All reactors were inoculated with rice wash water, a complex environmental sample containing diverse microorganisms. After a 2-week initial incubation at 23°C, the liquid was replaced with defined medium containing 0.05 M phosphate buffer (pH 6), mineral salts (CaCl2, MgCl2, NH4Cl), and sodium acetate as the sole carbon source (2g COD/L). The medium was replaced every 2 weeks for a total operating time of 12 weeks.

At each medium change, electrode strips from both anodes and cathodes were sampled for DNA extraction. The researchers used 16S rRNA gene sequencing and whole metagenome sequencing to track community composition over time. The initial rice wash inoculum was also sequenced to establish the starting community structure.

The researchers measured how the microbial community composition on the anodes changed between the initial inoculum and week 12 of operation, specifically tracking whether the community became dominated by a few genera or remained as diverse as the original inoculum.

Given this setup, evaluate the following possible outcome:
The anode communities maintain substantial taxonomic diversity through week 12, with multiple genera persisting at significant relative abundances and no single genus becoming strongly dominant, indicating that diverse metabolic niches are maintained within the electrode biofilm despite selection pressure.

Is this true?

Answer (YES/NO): NO